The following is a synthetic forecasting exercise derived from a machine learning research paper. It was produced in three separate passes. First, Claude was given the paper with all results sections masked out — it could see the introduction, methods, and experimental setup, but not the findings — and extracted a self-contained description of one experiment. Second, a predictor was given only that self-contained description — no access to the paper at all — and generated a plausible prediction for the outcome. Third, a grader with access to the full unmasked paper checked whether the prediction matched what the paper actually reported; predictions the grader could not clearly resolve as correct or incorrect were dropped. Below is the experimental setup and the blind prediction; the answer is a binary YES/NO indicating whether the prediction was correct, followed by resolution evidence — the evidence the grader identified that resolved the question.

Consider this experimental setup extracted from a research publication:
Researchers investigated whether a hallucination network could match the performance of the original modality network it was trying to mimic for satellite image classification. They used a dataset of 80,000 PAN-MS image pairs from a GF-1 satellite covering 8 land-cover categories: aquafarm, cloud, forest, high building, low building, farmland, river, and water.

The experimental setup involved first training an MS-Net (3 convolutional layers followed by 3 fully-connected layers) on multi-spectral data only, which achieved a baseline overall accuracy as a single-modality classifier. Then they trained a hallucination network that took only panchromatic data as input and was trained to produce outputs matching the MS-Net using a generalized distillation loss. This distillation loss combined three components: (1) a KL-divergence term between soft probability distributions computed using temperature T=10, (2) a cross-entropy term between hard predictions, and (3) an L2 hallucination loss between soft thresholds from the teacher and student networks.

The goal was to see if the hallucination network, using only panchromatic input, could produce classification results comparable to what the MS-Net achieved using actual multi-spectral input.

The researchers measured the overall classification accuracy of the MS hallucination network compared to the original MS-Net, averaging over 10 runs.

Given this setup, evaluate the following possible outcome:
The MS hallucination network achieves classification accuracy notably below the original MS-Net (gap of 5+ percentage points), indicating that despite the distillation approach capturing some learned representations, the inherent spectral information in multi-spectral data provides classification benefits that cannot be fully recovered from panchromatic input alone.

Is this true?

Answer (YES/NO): NO